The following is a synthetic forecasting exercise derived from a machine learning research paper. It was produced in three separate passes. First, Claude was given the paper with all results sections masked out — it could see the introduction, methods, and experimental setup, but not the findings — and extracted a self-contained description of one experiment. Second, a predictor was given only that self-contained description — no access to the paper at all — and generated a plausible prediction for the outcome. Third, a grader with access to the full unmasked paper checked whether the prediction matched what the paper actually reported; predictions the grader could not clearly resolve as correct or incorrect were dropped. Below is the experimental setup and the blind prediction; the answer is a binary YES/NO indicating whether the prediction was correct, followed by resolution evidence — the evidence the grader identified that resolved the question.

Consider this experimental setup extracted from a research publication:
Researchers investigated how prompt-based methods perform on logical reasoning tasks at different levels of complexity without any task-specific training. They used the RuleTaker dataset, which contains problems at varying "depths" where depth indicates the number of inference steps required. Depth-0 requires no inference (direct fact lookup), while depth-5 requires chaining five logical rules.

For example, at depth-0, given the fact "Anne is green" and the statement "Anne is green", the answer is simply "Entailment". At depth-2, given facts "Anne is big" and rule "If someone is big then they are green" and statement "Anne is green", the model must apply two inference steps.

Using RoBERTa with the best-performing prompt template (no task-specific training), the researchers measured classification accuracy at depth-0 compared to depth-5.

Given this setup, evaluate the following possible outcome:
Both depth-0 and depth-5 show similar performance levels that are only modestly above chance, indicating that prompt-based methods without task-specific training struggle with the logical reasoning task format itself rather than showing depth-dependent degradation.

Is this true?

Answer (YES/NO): NO